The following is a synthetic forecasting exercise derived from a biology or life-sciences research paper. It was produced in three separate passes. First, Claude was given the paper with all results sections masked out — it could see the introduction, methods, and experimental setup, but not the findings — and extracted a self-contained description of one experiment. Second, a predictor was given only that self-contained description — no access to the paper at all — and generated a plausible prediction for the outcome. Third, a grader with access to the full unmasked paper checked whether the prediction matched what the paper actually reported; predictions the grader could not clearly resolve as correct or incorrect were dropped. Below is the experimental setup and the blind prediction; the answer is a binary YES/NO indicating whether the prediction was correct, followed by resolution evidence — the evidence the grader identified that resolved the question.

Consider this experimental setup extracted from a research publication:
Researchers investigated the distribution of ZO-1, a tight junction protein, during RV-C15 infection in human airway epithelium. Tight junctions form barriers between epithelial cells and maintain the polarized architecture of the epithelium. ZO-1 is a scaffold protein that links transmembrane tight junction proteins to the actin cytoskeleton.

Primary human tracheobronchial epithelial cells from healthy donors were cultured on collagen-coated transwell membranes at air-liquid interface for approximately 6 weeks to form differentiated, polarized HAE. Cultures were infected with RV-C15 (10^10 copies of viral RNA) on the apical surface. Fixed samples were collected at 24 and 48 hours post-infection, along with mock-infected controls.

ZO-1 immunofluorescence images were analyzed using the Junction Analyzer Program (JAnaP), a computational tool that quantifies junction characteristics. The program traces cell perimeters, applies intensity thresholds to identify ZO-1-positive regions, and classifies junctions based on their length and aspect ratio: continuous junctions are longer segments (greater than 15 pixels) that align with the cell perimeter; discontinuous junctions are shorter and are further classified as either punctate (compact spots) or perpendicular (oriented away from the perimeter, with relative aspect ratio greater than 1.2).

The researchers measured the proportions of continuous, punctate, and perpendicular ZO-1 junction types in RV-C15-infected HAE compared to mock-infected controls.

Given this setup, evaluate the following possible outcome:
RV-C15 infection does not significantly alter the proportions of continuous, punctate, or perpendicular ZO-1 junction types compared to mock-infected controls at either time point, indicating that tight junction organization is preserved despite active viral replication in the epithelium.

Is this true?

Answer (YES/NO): NO